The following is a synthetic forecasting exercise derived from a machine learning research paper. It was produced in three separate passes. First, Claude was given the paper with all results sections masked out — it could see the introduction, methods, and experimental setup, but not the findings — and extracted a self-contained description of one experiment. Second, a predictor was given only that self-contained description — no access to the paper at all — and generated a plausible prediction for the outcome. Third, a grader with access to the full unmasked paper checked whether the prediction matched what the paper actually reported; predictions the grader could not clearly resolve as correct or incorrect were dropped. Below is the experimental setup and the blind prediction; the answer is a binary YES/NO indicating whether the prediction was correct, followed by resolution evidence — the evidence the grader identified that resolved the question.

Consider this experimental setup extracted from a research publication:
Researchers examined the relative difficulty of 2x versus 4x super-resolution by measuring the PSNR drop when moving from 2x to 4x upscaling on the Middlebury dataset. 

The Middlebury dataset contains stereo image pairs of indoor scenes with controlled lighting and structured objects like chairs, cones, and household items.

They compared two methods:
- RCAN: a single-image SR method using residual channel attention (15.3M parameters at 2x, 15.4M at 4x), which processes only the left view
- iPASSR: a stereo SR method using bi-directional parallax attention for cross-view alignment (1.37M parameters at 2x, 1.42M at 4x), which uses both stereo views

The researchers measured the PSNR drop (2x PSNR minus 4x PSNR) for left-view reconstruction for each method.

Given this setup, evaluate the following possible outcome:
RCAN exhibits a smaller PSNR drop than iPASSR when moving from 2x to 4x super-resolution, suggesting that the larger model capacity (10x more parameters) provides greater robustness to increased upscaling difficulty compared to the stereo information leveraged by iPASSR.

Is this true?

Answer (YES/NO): NO